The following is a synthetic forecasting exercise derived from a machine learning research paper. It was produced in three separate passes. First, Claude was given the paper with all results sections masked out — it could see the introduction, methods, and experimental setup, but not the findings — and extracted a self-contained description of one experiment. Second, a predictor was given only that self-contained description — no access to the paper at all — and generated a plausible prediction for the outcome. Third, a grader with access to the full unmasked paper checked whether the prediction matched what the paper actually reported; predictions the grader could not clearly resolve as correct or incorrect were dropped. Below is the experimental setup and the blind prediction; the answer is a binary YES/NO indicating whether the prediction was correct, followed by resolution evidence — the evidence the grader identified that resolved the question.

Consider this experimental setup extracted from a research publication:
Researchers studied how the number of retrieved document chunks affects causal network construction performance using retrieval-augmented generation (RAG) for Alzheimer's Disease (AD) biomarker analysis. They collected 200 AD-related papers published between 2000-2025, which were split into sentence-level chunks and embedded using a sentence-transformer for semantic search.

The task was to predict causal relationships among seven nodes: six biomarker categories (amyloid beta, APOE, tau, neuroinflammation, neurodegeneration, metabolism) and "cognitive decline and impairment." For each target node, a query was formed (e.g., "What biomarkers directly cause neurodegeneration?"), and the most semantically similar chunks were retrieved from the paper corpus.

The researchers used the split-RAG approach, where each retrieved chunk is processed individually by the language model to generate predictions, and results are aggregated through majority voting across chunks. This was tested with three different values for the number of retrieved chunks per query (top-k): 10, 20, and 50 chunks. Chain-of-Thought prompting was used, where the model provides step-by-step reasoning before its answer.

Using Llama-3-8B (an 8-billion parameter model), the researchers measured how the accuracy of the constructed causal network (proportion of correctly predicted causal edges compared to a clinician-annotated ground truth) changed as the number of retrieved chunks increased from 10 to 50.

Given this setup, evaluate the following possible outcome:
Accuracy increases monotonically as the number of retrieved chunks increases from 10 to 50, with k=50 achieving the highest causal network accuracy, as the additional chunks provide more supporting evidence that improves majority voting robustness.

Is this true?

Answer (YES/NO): NO